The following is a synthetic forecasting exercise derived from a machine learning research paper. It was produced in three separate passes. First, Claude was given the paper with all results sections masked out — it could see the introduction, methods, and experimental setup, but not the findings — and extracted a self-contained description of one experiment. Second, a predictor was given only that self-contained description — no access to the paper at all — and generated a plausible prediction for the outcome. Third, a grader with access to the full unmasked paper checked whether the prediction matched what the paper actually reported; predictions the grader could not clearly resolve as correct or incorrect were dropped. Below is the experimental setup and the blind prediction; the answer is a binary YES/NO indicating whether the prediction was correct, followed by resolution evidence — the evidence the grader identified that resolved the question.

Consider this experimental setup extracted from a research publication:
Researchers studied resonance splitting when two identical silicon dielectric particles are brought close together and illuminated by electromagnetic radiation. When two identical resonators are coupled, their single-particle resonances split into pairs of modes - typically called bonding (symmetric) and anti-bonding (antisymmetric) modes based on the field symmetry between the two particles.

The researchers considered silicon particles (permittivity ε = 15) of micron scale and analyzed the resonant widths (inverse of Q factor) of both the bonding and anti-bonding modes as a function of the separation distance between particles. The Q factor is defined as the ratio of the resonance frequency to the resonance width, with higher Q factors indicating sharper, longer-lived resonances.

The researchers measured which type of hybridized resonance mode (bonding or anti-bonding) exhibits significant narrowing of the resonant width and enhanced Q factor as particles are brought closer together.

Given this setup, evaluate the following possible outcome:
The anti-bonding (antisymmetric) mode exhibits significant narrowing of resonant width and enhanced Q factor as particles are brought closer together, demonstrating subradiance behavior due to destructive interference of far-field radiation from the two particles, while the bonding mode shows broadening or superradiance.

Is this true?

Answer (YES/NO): YES